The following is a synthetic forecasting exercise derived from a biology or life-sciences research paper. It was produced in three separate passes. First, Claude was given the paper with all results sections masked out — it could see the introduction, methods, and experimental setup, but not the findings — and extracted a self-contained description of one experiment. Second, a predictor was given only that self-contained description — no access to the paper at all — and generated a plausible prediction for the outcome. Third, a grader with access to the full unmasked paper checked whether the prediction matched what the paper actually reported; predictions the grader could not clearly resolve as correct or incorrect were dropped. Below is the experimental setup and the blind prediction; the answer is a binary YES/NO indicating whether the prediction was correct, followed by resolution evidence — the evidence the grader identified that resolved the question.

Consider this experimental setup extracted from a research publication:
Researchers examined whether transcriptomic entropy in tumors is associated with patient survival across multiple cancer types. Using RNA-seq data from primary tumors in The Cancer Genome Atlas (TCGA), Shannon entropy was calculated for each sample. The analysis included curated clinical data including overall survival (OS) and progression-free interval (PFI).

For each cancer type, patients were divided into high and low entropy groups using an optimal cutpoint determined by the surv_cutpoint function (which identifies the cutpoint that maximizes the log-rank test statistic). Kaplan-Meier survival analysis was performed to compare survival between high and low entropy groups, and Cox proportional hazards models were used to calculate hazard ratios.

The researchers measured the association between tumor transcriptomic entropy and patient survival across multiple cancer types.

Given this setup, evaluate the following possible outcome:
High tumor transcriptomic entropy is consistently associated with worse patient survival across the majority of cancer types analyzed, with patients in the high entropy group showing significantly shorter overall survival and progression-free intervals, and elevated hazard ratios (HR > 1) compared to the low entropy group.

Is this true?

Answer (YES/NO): NO